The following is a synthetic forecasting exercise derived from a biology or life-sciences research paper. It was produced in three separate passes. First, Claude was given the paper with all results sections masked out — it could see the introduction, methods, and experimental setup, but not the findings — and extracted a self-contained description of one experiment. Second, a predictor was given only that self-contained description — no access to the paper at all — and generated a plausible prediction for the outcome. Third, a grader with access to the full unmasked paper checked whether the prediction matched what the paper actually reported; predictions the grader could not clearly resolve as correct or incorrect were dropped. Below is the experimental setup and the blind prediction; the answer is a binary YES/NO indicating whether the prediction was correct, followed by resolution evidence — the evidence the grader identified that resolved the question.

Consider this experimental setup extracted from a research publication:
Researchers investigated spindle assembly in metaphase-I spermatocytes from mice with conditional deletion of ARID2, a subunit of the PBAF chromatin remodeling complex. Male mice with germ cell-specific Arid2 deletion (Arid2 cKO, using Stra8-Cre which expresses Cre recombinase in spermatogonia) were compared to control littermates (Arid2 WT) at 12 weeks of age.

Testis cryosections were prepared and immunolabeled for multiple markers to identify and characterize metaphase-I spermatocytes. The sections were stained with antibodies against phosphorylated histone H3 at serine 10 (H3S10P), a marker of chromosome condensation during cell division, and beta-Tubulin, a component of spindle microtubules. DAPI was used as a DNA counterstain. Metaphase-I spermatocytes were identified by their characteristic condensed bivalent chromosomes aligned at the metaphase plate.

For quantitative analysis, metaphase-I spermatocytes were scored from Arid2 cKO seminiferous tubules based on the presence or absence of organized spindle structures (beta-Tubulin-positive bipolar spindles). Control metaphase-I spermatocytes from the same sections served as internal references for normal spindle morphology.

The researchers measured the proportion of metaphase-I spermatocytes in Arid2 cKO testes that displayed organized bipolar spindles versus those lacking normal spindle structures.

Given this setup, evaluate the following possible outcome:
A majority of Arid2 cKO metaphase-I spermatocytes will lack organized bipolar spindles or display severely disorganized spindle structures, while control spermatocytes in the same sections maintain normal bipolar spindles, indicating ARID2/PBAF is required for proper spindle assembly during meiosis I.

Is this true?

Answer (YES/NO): YES